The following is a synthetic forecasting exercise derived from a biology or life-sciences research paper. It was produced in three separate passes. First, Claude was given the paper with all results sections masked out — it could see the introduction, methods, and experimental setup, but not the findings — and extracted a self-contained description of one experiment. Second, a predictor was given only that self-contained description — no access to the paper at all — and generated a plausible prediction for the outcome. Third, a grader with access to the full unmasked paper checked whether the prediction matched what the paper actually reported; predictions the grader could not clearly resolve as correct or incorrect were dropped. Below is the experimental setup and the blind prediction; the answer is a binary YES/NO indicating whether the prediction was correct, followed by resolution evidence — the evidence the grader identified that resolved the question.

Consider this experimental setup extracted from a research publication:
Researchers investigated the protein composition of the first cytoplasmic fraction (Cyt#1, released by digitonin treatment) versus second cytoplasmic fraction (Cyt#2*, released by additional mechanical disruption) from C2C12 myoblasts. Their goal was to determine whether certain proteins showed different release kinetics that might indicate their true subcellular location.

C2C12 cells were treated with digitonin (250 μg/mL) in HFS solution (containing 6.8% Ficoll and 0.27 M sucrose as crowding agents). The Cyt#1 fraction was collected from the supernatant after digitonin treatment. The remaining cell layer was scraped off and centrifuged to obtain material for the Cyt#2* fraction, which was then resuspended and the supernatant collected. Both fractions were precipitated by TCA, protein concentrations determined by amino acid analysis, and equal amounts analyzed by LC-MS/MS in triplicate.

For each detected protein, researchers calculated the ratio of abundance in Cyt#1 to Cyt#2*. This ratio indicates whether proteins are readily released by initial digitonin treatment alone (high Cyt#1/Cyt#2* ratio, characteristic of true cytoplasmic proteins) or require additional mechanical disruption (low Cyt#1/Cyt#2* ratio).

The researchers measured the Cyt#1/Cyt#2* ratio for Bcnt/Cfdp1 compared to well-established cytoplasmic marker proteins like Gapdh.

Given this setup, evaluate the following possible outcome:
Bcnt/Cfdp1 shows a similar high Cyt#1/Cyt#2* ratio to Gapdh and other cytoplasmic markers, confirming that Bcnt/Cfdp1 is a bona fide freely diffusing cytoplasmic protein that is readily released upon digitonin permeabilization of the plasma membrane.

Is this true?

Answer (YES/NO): NO